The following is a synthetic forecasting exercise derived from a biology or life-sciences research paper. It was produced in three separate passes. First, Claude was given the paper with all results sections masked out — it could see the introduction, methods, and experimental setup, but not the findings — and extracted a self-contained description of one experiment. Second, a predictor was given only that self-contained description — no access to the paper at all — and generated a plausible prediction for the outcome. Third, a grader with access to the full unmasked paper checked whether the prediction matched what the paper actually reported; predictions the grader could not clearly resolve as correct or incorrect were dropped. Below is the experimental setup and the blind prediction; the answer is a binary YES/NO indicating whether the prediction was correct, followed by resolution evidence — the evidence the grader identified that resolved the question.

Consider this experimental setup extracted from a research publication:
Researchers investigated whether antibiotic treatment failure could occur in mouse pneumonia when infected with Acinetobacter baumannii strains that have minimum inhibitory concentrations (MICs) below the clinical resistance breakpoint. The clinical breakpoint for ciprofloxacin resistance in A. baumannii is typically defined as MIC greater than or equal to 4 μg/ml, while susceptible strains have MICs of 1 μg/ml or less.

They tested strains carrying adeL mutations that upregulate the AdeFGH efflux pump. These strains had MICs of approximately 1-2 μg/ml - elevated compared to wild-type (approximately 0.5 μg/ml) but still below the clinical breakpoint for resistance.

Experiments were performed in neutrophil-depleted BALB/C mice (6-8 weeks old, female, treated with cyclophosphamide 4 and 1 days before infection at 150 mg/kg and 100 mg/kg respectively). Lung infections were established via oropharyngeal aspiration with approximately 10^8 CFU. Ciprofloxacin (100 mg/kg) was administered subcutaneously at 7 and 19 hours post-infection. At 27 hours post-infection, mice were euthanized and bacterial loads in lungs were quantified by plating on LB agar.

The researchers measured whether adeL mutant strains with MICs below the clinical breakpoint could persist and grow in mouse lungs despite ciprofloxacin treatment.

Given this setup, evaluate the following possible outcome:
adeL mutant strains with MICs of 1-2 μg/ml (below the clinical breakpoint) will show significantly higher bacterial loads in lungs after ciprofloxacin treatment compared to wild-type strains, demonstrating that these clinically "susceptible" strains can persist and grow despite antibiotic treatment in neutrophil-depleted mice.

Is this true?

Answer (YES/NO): YES